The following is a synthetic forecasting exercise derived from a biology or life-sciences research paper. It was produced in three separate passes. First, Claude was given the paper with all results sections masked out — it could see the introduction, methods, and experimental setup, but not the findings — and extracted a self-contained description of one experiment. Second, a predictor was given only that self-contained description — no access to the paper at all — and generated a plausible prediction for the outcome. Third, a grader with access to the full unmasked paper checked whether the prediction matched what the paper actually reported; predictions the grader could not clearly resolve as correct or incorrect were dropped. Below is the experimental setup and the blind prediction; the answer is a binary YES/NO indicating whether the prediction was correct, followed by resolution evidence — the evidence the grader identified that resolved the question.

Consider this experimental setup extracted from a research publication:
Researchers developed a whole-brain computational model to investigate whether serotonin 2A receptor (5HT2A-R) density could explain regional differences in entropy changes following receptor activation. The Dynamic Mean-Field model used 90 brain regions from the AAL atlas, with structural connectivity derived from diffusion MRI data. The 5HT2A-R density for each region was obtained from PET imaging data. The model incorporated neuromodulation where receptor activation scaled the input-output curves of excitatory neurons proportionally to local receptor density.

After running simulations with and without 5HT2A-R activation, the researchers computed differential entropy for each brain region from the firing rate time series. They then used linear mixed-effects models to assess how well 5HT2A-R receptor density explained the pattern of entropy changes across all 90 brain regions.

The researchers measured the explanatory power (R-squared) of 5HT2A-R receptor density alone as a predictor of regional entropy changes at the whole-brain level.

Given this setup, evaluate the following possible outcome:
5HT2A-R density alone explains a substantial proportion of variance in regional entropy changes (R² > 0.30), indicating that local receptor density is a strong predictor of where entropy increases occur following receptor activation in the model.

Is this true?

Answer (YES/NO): NO